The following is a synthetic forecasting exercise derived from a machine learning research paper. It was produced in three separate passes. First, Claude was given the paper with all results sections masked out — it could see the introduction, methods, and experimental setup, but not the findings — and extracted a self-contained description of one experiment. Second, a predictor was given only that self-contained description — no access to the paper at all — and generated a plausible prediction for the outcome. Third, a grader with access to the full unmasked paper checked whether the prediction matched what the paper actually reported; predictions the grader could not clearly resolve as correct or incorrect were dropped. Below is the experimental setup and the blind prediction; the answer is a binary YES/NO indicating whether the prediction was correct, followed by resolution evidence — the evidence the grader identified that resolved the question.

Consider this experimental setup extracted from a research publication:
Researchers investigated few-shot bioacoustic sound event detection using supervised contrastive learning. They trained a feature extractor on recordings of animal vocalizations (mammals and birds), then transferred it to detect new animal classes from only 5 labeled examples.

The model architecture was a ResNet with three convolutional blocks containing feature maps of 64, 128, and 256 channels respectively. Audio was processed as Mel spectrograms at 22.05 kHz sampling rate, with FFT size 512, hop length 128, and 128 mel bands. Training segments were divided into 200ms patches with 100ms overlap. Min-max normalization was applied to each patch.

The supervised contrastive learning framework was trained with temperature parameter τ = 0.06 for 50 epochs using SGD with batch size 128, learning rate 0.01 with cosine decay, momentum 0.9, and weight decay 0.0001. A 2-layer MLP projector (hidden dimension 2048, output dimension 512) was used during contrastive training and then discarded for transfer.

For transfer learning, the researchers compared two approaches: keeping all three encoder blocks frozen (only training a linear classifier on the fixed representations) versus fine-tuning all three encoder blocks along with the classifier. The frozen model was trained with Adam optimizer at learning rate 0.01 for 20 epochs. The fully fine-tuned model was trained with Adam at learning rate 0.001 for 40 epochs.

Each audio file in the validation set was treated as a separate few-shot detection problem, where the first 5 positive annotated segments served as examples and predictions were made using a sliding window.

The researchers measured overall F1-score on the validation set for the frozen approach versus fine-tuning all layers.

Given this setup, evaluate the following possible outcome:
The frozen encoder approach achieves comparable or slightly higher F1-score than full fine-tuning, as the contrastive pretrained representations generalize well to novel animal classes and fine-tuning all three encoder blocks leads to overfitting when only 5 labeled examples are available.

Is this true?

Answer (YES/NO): YES